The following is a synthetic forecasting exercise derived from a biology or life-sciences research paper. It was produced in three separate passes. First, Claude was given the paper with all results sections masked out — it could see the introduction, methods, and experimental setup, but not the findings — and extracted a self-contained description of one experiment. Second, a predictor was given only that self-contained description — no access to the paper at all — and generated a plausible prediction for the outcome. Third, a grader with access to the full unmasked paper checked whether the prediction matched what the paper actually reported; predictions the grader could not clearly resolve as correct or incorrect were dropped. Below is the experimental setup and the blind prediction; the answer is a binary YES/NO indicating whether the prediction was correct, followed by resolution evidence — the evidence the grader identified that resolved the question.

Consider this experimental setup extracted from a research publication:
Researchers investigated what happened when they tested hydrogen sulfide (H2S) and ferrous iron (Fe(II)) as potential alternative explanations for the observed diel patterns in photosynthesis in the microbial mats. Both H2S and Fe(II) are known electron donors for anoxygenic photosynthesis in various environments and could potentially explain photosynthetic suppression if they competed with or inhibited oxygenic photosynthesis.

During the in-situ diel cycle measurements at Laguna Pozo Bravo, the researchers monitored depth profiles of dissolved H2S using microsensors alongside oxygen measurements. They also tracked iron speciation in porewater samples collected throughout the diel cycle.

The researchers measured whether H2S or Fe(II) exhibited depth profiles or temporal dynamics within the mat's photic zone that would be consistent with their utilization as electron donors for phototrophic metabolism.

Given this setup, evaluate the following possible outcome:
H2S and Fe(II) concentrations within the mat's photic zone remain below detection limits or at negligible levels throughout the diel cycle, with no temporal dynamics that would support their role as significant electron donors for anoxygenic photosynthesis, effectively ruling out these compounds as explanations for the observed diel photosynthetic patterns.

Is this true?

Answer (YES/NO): NO